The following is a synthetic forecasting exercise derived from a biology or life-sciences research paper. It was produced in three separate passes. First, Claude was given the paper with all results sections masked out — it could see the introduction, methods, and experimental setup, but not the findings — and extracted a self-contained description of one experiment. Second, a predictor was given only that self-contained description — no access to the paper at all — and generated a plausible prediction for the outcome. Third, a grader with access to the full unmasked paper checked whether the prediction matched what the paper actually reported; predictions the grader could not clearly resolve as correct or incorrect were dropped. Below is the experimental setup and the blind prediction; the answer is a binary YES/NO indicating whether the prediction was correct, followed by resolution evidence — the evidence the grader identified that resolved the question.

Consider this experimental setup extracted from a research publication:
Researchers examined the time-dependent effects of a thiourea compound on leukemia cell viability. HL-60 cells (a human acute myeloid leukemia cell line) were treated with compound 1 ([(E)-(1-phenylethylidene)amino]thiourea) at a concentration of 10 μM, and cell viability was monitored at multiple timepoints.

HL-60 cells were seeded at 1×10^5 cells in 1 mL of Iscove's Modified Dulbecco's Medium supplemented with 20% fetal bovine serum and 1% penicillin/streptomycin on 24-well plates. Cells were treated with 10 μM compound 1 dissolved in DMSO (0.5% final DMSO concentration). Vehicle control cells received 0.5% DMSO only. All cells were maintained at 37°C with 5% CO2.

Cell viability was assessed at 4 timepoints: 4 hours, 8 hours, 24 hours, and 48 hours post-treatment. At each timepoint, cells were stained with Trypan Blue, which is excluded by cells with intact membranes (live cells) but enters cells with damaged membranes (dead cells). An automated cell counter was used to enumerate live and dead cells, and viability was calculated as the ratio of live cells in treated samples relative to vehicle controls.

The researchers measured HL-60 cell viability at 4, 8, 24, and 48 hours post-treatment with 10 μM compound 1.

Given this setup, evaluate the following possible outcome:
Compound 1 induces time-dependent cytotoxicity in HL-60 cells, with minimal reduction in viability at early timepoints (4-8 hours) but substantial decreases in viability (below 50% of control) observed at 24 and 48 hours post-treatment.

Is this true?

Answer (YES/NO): NO